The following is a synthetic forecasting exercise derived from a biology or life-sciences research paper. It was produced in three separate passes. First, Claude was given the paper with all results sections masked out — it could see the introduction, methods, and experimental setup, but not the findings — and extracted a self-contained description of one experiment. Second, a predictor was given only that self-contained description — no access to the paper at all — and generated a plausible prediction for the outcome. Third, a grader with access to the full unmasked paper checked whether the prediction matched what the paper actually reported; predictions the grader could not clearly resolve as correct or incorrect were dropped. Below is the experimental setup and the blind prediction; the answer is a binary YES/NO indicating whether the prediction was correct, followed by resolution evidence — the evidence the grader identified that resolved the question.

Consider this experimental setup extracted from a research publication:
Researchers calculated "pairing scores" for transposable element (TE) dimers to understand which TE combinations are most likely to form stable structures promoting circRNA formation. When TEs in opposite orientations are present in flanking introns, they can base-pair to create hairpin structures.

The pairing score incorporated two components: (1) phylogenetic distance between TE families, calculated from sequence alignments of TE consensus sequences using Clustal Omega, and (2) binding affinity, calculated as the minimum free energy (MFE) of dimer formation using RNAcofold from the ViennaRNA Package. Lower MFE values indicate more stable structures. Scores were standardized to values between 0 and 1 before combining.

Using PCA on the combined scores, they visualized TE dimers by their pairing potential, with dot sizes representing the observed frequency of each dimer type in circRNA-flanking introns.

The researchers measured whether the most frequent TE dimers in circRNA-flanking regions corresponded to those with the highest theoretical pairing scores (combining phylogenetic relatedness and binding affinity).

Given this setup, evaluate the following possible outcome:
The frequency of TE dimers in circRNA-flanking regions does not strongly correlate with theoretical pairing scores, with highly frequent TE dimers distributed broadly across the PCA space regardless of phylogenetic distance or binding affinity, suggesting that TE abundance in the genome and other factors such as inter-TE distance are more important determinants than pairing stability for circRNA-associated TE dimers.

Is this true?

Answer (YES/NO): NO